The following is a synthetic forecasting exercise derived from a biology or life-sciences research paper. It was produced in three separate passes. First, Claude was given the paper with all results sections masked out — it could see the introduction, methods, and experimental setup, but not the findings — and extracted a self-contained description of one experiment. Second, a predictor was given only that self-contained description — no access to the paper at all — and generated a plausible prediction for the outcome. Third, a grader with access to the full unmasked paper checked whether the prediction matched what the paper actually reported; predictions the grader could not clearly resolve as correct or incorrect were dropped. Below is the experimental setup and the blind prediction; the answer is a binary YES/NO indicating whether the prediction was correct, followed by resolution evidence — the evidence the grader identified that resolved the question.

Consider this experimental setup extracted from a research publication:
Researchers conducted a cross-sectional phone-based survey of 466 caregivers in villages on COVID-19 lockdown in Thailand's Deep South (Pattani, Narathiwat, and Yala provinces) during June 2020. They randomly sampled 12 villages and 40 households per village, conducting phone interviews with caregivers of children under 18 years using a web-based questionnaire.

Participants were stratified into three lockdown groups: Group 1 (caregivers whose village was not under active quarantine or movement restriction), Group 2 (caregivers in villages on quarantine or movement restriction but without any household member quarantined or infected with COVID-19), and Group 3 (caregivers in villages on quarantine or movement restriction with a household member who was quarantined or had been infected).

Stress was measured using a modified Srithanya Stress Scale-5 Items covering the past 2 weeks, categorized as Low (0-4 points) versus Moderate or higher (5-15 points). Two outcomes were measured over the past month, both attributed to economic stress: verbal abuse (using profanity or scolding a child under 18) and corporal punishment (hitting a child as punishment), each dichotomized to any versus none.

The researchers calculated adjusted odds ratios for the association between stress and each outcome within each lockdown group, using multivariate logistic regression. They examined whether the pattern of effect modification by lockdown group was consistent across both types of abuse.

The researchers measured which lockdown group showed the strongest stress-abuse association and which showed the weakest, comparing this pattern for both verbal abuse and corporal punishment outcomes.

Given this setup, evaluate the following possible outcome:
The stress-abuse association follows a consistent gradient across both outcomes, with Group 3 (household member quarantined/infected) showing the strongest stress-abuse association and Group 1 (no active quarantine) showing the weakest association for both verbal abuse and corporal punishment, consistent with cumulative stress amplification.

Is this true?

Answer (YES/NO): NO